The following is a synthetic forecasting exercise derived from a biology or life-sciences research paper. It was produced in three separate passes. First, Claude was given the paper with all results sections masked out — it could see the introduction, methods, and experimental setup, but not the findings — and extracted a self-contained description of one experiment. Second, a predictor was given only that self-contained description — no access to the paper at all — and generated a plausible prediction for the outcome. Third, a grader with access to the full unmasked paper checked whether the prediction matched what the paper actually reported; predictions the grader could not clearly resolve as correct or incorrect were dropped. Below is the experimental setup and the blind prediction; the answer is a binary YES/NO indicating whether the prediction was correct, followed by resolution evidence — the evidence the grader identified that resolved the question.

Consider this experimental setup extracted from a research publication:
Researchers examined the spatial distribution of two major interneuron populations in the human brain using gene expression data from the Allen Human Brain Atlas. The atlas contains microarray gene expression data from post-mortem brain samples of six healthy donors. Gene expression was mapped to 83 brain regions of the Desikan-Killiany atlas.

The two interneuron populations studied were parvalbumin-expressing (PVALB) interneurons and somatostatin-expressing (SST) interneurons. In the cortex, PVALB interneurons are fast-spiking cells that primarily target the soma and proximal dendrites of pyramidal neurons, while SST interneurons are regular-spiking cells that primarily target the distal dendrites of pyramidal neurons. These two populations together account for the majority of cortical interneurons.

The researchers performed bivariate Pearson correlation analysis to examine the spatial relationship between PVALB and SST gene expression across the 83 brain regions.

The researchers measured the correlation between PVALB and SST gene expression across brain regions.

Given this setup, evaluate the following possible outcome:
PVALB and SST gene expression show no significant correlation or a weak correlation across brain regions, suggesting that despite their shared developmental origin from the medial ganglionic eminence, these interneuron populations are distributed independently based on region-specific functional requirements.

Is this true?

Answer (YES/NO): NO